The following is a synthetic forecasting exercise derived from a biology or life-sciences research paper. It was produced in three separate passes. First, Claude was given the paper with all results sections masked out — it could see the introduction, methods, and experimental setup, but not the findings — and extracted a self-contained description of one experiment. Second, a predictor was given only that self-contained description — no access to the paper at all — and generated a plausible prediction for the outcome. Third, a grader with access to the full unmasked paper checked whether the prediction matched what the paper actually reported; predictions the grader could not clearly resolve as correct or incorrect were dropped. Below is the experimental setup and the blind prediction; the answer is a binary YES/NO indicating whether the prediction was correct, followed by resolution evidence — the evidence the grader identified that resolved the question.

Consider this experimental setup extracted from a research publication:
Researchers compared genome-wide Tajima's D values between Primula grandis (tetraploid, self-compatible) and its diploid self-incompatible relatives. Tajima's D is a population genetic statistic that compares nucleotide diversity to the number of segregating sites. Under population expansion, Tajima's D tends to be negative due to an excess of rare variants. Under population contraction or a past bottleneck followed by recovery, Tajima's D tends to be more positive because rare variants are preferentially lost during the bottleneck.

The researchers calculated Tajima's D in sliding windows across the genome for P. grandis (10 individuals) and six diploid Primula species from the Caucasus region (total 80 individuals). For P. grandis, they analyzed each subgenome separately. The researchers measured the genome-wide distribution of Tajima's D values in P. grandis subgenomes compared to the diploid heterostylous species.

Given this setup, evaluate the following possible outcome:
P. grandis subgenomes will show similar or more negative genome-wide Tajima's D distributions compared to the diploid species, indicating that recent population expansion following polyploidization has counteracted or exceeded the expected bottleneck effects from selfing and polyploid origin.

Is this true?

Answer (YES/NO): NO